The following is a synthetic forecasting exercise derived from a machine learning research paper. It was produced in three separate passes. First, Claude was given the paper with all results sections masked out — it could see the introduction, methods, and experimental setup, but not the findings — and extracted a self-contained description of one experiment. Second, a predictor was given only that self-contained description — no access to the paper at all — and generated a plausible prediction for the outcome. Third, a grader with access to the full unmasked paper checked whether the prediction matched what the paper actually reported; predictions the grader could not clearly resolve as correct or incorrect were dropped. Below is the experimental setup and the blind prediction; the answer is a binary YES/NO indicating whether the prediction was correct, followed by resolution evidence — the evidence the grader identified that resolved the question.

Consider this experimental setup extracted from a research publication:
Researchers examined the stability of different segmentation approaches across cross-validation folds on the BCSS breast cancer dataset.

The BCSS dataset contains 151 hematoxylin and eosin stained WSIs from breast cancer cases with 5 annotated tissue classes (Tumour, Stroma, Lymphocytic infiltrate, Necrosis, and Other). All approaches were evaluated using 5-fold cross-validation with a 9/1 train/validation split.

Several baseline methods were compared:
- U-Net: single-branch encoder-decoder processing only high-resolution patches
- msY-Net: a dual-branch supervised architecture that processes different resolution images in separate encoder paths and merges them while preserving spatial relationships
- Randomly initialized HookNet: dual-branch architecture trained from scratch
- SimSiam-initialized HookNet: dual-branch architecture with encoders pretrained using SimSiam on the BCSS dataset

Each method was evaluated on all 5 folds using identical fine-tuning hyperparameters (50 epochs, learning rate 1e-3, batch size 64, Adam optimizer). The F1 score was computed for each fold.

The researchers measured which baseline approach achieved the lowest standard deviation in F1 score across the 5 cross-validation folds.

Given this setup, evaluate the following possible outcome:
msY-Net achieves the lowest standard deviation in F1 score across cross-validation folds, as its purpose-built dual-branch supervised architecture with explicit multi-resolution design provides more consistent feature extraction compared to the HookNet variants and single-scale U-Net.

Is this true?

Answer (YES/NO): YES